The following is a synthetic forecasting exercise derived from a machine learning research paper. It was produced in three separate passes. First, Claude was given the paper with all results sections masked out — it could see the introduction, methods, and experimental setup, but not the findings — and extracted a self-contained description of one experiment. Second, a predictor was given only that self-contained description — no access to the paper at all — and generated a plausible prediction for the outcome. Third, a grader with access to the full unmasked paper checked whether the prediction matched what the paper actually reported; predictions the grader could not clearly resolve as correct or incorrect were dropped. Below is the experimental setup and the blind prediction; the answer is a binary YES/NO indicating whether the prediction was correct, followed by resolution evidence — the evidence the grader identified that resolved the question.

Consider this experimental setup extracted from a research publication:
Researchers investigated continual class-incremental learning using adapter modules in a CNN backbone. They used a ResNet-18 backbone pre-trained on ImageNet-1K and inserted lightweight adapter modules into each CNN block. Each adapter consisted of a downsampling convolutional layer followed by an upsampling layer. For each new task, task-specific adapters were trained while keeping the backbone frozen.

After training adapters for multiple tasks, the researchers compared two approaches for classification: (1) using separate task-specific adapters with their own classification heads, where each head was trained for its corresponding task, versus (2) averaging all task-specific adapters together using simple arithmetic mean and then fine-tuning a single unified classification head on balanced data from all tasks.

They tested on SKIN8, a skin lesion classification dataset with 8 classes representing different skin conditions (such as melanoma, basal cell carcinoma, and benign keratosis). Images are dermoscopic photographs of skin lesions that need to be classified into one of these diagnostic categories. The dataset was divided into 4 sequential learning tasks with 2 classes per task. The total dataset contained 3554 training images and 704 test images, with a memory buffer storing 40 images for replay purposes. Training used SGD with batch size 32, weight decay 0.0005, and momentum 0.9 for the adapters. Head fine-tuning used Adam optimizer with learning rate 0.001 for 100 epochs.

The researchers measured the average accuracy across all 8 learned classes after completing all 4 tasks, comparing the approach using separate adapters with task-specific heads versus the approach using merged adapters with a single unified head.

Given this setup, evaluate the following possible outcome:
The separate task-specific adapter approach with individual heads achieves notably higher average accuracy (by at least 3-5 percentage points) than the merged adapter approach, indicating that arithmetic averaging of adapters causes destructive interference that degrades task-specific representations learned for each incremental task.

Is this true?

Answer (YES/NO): NO